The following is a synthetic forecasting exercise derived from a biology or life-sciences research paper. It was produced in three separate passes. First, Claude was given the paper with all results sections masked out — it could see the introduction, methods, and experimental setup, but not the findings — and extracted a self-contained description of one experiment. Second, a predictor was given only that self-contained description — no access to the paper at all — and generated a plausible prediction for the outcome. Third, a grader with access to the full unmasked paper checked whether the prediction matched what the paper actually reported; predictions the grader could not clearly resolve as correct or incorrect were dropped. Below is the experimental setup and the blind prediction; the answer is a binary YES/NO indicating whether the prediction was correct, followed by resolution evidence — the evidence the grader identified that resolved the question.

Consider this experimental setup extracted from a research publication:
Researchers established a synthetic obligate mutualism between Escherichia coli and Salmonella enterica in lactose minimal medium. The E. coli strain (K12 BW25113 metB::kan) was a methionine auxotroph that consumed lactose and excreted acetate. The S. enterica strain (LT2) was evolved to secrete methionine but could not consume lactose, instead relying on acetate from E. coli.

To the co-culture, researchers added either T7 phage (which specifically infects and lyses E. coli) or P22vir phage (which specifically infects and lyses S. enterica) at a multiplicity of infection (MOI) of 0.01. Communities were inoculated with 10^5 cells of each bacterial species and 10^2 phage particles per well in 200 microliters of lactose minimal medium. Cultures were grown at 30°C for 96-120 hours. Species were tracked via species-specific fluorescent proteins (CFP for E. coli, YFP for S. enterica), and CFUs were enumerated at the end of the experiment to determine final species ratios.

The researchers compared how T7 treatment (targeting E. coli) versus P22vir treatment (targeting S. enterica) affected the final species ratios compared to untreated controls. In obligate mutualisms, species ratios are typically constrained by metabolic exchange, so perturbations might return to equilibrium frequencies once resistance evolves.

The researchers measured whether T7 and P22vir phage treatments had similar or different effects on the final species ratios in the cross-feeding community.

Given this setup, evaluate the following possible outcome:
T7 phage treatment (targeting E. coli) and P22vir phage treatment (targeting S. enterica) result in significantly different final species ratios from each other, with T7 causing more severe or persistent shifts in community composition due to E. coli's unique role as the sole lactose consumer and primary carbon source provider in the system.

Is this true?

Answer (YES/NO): YES